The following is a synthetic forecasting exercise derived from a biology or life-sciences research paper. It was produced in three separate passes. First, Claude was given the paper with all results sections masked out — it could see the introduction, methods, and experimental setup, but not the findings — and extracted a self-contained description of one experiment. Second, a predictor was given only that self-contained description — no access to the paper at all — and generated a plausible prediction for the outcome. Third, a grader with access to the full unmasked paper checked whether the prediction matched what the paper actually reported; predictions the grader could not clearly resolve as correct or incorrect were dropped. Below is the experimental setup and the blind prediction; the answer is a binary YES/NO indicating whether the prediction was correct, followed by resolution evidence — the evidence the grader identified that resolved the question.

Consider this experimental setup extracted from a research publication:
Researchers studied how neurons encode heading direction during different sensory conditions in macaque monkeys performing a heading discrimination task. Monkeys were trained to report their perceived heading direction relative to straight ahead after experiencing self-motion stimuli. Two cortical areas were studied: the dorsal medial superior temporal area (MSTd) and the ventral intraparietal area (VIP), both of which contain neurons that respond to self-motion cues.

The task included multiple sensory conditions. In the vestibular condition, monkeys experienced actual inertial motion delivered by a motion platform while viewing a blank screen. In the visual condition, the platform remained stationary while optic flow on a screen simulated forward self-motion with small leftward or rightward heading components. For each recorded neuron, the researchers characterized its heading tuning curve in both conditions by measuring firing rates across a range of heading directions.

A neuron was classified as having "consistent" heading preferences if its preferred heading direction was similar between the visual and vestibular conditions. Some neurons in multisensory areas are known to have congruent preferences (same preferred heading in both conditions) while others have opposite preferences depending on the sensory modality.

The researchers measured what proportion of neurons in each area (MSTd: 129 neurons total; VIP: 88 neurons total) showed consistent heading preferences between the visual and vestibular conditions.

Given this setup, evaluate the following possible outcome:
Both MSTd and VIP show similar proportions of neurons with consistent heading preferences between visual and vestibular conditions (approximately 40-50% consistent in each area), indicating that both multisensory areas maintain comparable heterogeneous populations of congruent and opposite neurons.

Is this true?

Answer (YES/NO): NO